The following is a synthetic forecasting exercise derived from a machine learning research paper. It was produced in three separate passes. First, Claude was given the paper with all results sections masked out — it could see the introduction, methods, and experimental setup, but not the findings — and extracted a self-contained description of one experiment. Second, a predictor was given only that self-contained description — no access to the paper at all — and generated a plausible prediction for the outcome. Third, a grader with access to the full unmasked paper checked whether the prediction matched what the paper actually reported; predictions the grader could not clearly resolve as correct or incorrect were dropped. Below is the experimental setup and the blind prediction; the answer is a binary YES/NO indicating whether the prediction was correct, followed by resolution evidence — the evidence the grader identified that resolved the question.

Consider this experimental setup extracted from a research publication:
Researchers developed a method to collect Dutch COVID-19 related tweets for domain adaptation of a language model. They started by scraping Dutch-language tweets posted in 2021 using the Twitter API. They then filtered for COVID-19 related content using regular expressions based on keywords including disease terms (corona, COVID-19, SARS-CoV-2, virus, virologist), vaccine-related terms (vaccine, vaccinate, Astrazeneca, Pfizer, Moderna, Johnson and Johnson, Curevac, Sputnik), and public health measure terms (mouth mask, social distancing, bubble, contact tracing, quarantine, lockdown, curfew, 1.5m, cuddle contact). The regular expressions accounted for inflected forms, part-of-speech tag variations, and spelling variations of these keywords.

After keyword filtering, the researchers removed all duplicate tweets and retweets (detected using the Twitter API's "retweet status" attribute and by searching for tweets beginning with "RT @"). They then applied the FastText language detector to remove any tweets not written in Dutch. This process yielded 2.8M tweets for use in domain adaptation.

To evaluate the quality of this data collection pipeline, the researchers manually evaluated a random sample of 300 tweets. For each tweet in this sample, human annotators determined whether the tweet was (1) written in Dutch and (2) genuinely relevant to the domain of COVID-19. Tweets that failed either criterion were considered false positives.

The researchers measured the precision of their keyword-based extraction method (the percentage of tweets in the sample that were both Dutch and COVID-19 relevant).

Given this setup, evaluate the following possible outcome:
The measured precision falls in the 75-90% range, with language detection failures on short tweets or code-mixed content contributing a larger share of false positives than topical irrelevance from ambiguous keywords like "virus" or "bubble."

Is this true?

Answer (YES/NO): NO